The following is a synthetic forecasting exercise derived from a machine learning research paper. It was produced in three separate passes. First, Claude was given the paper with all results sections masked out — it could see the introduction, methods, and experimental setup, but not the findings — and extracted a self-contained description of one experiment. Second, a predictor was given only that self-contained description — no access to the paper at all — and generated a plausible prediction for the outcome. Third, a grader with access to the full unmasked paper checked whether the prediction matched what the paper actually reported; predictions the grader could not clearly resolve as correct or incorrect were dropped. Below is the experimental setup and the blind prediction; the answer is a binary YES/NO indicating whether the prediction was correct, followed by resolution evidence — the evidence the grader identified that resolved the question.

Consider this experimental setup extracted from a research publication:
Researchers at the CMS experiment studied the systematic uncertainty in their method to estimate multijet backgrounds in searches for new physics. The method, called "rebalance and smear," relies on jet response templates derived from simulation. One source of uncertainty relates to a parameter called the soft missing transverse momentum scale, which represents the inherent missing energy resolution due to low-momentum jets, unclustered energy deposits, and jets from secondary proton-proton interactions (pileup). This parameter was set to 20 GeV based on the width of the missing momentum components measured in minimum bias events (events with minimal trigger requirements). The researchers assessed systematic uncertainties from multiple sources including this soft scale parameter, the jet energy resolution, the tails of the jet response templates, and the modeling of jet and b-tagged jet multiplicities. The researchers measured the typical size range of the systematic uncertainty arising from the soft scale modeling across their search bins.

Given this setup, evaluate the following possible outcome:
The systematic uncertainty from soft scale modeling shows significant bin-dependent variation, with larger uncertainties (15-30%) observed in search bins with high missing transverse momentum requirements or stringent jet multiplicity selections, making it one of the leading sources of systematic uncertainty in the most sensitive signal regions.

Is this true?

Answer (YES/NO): NO